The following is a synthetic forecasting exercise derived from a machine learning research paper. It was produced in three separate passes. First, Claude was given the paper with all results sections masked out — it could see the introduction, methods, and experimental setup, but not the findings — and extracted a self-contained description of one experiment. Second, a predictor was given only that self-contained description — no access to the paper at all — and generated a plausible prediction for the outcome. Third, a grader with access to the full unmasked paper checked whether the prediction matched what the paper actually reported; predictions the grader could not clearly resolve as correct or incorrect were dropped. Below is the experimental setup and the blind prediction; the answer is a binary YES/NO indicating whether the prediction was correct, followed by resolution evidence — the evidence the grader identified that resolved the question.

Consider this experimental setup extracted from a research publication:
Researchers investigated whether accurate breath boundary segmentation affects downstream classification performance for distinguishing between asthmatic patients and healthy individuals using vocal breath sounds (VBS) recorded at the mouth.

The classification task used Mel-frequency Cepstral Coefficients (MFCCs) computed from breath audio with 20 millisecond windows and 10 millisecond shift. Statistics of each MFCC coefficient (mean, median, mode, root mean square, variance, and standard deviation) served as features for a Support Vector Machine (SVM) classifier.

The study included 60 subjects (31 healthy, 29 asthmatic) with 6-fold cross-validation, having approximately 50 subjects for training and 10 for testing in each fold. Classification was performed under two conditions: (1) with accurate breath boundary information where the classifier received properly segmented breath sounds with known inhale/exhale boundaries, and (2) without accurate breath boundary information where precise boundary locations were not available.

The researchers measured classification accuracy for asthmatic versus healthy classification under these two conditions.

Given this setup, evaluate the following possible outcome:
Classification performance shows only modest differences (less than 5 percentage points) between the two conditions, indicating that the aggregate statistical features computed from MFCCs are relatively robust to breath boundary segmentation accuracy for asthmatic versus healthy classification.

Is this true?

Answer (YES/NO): YES